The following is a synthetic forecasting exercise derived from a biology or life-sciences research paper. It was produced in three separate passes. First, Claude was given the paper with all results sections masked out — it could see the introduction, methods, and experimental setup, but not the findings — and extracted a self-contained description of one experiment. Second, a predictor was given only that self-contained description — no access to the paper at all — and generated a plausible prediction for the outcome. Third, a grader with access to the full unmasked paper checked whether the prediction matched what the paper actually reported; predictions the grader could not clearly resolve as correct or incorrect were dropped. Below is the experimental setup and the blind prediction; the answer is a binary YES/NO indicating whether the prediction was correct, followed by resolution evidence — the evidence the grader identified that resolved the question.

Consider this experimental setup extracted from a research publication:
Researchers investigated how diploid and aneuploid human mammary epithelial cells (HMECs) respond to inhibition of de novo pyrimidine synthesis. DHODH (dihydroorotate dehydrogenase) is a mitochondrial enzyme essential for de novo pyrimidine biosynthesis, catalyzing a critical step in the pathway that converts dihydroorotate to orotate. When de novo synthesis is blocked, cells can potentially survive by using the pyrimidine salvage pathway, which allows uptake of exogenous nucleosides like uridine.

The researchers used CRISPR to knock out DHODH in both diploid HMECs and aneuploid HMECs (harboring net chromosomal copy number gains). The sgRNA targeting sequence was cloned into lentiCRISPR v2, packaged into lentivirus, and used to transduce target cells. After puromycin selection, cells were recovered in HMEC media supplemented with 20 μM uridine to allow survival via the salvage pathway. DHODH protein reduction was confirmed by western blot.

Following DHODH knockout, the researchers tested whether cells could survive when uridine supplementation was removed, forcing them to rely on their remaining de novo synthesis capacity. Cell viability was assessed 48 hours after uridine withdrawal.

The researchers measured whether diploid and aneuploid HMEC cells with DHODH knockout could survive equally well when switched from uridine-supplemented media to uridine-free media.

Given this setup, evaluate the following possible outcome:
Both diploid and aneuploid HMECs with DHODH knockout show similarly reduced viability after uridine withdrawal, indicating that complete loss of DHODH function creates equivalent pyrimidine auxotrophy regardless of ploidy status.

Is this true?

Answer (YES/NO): NO